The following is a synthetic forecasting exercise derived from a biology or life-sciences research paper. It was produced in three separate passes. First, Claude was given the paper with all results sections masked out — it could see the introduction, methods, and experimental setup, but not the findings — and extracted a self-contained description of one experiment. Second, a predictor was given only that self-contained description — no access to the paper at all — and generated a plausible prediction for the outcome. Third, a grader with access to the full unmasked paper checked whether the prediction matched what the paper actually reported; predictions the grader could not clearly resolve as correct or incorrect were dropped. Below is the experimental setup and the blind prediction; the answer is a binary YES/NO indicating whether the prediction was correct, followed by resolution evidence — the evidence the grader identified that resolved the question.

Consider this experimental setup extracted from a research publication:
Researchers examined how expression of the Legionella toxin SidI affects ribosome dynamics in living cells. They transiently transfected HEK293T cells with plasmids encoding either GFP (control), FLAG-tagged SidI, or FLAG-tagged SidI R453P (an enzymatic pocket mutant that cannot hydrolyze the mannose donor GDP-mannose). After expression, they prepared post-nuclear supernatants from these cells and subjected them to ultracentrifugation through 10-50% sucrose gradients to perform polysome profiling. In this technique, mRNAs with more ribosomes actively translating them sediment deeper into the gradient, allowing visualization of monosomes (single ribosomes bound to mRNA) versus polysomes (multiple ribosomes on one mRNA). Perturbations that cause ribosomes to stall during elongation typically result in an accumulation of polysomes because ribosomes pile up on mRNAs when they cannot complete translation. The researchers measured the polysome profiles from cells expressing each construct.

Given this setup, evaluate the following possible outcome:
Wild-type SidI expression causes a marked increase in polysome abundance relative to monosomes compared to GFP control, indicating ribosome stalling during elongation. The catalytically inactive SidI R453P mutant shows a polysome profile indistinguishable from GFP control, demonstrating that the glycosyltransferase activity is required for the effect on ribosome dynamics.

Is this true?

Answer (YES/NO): YES